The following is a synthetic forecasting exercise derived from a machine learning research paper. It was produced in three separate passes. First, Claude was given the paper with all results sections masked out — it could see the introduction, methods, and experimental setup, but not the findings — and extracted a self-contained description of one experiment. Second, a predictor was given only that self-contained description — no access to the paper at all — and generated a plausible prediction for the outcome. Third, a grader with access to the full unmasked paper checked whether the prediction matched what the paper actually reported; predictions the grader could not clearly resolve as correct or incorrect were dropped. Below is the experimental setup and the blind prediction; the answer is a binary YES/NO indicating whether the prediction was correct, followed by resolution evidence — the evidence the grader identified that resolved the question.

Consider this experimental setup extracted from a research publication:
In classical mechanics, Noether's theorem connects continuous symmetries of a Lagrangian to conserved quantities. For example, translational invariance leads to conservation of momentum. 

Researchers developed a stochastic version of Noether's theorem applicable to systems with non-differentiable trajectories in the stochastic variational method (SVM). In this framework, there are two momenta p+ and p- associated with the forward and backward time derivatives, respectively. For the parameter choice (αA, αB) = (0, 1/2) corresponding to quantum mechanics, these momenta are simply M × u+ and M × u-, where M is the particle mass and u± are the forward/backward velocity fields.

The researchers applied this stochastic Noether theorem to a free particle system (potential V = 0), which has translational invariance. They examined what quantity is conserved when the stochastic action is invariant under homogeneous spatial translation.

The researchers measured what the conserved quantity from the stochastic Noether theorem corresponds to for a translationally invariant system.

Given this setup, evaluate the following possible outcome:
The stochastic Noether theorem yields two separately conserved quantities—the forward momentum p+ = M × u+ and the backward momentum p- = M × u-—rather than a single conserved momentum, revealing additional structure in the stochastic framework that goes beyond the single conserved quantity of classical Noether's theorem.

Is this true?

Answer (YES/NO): NO